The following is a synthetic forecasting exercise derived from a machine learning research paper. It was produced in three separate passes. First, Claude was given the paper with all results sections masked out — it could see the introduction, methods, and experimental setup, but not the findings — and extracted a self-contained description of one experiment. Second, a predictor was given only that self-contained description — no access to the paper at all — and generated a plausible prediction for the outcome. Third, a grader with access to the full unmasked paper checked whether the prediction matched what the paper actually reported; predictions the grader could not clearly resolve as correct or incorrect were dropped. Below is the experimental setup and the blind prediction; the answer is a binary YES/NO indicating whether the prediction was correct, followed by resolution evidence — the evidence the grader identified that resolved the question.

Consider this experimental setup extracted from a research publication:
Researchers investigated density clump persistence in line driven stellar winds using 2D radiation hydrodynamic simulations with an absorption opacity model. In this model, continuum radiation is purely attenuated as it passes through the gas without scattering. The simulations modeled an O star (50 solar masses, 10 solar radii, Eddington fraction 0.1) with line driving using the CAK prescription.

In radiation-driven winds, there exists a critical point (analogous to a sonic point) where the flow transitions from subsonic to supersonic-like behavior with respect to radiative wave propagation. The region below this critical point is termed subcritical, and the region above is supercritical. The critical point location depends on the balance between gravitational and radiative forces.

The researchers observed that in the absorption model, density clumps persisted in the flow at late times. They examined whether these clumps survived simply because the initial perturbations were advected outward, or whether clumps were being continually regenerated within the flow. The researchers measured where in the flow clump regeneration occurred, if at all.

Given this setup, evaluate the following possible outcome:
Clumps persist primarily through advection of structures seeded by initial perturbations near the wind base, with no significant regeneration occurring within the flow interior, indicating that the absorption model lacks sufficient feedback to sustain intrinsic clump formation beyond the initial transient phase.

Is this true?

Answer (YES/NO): NO